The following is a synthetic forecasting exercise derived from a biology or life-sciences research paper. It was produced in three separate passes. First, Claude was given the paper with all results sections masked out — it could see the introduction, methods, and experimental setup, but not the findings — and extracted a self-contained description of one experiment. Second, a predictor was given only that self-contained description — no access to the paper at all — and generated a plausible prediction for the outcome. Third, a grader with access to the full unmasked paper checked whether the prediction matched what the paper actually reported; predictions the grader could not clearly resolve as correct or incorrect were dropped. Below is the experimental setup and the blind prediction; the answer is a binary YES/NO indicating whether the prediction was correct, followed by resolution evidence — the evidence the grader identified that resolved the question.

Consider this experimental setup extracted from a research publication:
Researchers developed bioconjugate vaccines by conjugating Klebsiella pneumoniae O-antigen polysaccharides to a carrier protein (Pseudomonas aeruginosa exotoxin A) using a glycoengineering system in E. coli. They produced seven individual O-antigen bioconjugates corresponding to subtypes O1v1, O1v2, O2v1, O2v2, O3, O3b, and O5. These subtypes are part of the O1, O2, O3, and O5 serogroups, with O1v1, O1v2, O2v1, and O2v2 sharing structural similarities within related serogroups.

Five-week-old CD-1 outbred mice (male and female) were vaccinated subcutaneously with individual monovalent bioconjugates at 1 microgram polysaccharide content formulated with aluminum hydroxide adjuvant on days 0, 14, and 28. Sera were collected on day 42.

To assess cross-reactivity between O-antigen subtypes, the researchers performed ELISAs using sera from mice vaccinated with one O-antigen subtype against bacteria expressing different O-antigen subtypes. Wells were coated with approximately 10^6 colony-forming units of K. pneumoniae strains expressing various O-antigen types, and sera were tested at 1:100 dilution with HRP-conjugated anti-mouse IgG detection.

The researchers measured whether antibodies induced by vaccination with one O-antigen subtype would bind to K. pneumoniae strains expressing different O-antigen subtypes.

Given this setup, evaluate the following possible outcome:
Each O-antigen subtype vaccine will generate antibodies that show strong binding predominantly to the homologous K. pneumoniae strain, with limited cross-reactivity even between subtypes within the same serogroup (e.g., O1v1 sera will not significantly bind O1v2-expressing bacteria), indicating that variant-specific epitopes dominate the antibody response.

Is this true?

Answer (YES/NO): NO